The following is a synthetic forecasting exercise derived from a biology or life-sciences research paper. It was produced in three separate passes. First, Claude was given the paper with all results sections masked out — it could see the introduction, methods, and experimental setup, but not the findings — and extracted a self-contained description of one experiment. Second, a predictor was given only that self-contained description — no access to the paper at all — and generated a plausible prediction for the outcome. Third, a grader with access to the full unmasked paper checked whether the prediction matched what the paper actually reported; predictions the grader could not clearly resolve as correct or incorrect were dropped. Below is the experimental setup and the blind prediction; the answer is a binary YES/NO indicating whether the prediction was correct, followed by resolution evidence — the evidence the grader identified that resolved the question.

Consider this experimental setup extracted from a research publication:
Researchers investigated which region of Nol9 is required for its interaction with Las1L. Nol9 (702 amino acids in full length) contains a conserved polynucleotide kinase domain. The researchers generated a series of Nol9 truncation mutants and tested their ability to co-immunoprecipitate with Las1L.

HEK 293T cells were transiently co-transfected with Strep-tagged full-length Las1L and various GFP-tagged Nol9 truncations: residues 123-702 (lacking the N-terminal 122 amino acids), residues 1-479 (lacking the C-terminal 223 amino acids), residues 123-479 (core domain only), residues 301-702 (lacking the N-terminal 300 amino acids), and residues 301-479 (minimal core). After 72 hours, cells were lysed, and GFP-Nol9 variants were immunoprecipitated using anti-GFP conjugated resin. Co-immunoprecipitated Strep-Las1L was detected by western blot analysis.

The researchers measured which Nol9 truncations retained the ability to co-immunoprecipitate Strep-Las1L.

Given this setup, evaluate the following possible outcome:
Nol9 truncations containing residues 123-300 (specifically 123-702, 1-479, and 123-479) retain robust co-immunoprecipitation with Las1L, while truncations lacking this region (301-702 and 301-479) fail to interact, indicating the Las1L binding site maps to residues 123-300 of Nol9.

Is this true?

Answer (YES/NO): NO